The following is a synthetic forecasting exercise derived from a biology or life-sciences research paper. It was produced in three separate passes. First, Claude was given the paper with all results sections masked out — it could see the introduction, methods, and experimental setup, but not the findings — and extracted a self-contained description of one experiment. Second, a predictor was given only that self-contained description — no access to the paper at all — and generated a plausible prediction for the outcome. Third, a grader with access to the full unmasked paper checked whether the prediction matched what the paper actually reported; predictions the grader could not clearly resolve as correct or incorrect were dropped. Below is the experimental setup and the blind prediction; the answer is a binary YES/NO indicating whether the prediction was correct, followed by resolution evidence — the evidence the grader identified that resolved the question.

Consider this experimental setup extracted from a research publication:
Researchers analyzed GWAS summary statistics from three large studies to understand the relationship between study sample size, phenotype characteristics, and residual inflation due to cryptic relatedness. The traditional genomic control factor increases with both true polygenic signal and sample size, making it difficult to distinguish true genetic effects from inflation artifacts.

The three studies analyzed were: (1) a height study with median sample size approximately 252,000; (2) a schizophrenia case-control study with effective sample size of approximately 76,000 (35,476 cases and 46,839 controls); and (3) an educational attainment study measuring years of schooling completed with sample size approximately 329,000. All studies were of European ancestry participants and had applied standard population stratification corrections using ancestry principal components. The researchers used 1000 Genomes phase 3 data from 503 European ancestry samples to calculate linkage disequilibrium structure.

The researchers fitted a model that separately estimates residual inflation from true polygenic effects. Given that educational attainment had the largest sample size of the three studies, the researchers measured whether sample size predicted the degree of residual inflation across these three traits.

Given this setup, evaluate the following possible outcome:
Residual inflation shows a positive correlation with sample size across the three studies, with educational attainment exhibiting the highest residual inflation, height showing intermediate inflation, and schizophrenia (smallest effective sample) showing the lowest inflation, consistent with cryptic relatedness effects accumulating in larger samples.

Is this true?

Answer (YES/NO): NO